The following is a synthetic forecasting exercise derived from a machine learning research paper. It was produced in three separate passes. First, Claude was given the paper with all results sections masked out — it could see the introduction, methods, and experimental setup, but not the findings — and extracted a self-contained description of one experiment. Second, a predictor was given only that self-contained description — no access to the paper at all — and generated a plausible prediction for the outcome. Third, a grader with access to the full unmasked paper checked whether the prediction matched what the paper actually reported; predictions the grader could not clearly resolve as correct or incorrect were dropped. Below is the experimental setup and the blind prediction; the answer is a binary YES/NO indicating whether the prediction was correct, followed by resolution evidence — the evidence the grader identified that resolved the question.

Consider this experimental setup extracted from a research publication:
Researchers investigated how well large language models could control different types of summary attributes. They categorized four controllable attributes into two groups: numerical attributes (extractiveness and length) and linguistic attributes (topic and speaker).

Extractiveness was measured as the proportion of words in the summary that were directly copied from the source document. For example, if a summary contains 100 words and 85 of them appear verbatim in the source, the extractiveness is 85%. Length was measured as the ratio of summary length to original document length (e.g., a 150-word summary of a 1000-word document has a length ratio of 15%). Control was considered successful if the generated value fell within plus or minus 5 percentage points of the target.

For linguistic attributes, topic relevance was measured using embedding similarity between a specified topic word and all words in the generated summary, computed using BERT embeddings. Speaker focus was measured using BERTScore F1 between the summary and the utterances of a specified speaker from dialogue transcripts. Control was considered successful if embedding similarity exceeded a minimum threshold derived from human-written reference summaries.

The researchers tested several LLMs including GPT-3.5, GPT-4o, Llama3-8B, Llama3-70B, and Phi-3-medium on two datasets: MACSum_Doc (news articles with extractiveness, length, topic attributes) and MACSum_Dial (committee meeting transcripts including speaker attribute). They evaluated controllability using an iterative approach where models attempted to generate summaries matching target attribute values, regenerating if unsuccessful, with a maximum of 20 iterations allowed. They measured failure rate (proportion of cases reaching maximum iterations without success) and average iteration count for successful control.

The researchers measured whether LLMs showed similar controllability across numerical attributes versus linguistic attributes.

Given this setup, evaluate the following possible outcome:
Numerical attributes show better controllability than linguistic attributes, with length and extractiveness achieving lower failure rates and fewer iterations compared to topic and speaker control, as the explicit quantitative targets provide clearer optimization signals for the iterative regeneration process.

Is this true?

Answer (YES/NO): NO